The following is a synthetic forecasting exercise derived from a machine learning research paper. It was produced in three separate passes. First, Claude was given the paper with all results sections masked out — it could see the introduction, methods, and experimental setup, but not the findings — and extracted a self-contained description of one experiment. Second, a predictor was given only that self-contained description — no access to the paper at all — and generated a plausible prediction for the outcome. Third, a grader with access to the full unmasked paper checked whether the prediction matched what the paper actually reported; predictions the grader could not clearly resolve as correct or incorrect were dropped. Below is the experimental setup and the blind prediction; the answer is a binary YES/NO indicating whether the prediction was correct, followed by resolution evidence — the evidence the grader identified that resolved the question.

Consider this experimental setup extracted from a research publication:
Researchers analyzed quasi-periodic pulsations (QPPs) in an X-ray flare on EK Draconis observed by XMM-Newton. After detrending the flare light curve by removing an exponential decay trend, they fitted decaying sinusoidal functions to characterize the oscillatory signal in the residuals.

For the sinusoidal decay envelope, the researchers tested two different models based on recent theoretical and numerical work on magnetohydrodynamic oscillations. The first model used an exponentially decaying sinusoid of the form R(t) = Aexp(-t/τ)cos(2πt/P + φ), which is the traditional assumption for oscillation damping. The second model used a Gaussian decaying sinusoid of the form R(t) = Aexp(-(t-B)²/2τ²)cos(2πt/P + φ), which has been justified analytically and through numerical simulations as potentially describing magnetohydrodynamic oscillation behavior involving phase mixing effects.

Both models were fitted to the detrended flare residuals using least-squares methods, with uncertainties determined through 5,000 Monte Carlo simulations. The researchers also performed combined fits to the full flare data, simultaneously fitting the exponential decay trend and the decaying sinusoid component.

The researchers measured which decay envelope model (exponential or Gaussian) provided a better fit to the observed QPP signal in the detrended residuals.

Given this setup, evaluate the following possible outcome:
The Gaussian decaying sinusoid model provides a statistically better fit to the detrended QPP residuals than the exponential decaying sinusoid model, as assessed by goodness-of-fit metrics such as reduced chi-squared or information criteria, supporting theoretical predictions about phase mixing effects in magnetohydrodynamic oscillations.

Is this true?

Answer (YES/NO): NO